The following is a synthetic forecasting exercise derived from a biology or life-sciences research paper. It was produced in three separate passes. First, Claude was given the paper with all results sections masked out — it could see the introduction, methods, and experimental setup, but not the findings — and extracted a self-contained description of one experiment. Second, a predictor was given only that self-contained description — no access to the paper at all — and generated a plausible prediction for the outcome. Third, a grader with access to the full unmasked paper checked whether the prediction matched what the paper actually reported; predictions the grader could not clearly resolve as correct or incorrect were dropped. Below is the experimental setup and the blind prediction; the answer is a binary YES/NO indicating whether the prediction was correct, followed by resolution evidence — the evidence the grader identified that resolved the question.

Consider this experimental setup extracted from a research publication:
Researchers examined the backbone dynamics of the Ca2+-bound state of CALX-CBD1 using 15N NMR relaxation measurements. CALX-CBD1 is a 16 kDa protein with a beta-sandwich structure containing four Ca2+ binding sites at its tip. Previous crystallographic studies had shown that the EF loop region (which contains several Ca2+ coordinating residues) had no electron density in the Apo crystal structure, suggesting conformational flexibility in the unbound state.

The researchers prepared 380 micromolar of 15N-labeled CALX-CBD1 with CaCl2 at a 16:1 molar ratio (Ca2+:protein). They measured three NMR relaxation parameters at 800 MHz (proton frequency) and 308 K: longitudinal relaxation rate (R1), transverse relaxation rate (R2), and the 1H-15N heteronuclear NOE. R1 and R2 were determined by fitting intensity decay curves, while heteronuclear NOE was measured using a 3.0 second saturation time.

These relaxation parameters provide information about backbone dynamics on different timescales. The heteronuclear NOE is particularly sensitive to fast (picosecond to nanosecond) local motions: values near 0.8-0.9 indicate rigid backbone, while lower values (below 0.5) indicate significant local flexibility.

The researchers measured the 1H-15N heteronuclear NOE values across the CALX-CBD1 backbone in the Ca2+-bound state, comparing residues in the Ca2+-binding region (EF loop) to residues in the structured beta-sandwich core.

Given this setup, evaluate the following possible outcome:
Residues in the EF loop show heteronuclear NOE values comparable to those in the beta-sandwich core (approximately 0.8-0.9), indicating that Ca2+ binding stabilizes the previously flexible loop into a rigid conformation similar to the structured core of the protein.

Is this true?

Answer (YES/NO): YES